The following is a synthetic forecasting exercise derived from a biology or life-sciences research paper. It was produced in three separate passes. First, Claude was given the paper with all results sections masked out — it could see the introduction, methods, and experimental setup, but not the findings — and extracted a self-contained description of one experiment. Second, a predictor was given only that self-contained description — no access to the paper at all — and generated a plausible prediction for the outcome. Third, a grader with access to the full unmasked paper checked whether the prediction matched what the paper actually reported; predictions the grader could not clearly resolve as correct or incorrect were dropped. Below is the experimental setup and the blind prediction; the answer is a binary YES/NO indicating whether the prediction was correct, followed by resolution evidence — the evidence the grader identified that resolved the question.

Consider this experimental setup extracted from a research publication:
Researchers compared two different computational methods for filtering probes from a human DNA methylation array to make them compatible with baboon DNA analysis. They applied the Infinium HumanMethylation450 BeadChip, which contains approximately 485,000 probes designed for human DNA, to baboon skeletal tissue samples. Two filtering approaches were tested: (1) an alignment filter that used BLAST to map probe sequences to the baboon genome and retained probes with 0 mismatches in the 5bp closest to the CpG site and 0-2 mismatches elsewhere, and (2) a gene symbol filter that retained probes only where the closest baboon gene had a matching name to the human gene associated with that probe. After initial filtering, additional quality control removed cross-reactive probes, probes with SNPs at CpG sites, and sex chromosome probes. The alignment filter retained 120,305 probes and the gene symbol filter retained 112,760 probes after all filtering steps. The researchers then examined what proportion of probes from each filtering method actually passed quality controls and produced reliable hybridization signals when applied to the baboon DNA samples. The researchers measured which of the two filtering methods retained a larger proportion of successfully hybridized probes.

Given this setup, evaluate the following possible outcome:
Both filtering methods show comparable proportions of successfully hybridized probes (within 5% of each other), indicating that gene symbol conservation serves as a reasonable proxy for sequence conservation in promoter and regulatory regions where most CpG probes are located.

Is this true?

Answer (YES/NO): NO